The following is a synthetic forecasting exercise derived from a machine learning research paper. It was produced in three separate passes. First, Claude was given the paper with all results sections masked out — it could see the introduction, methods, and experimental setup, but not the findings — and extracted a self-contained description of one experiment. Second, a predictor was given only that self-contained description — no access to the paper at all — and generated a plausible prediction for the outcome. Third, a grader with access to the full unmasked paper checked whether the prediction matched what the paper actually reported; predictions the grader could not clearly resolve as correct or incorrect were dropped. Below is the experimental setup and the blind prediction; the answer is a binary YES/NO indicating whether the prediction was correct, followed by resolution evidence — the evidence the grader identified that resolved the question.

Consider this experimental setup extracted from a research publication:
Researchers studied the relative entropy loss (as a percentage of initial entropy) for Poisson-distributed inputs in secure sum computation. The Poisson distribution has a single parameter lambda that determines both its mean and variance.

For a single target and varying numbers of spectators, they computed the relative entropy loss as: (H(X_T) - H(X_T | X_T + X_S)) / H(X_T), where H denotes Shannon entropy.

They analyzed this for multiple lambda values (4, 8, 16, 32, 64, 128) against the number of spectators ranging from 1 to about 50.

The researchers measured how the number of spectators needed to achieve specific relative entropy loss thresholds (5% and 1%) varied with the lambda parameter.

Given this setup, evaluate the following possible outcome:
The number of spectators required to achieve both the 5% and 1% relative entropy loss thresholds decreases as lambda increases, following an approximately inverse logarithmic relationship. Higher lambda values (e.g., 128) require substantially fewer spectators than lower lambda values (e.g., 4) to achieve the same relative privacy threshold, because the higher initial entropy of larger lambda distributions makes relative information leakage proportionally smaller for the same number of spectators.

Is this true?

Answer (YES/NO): YES